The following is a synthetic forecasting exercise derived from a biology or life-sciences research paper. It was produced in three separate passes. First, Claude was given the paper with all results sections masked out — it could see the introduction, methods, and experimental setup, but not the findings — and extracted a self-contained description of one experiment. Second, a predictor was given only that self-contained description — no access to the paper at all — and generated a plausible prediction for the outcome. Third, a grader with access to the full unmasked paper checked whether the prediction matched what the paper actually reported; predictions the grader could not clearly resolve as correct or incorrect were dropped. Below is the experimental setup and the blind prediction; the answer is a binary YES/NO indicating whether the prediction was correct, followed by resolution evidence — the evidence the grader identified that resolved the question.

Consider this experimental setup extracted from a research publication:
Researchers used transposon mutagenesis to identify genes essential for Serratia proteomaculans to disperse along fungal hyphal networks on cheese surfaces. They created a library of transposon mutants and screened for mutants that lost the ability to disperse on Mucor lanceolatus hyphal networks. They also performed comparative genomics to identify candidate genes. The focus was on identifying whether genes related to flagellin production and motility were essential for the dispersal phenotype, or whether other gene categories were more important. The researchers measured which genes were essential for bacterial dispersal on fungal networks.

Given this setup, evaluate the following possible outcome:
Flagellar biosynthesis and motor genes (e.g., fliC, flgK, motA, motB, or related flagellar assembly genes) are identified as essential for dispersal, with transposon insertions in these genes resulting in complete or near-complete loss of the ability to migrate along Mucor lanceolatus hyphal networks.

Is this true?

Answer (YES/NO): YES